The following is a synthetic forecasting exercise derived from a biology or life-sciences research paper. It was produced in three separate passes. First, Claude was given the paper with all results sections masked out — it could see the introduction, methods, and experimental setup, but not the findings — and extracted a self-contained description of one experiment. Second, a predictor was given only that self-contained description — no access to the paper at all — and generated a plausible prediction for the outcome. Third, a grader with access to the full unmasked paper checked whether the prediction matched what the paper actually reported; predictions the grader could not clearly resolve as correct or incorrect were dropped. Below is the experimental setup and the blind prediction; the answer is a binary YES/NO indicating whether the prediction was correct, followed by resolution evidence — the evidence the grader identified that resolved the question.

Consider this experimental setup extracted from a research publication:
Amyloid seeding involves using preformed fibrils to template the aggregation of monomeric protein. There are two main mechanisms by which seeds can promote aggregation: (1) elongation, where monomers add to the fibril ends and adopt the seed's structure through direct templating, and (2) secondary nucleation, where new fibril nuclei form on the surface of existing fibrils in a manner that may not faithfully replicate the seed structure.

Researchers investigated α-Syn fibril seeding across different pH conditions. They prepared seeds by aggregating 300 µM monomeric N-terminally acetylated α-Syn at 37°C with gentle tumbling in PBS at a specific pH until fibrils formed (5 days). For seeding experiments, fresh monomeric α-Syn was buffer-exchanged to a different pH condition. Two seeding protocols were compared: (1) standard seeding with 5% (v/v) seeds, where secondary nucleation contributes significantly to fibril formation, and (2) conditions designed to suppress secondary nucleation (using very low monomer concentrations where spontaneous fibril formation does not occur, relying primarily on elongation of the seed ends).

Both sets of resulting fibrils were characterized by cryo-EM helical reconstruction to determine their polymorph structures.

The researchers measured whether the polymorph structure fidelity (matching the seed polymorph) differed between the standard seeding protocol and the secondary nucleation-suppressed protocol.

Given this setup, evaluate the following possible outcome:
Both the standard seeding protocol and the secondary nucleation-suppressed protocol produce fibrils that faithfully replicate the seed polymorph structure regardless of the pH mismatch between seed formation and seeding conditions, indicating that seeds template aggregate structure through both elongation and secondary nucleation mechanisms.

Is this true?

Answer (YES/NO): NO